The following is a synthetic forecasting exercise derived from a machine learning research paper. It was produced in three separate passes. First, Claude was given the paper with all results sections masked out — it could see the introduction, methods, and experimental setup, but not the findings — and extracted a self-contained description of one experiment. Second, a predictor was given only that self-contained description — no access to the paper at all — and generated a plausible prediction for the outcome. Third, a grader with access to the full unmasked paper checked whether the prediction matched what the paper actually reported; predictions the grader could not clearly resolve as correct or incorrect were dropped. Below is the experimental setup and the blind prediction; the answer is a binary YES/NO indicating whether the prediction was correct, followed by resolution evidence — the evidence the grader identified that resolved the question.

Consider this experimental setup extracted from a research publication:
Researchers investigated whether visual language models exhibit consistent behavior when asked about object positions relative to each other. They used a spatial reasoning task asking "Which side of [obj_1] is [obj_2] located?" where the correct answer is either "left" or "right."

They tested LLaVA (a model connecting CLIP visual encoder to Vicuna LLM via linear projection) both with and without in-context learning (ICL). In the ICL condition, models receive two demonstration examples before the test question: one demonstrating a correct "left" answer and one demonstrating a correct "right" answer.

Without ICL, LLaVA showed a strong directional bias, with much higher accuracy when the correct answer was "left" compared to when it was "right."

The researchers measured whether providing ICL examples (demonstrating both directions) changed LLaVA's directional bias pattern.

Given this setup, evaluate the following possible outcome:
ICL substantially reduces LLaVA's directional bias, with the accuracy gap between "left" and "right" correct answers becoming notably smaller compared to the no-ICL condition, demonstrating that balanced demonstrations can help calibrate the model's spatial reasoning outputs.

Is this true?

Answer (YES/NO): NO